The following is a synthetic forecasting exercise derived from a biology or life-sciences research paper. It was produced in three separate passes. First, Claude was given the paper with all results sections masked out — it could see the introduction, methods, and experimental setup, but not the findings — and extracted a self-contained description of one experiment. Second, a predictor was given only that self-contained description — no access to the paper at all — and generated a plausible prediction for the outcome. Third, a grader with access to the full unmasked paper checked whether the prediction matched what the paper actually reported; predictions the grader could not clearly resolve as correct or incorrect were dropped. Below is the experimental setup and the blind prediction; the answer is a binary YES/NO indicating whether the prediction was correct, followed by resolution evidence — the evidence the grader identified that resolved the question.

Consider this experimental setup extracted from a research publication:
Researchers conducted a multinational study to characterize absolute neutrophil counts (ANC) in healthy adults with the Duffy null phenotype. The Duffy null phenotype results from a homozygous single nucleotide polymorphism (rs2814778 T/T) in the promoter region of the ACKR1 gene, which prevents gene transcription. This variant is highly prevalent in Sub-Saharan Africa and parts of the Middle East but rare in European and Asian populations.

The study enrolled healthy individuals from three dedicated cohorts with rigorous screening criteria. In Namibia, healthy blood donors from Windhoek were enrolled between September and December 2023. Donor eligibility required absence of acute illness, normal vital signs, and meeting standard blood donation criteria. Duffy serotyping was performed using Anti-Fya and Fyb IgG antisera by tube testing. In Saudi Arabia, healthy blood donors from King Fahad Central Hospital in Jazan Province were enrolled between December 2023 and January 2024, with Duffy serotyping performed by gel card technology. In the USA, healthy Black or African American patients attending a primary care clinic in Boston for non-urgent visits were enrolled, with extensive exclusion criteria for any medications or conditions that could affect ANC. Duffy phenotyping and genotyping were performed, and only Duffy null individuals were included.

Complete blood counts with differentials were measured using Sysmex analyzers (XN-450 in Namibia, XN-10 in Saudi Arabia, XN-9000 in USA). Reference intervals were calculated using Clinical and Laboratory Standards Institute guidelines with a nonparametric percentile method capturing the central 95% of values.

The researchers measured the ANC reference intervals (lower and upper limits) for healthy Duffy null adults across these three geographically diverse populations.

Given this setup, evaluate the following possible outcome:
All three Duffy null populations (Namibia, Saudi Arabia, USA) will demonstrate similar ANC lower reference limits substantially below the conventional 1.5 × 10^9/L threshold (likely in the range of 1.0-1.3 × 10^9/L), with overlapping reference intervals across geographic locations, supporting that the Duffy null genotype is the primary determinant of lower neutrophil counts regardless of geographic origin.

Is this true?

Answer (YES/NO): NO